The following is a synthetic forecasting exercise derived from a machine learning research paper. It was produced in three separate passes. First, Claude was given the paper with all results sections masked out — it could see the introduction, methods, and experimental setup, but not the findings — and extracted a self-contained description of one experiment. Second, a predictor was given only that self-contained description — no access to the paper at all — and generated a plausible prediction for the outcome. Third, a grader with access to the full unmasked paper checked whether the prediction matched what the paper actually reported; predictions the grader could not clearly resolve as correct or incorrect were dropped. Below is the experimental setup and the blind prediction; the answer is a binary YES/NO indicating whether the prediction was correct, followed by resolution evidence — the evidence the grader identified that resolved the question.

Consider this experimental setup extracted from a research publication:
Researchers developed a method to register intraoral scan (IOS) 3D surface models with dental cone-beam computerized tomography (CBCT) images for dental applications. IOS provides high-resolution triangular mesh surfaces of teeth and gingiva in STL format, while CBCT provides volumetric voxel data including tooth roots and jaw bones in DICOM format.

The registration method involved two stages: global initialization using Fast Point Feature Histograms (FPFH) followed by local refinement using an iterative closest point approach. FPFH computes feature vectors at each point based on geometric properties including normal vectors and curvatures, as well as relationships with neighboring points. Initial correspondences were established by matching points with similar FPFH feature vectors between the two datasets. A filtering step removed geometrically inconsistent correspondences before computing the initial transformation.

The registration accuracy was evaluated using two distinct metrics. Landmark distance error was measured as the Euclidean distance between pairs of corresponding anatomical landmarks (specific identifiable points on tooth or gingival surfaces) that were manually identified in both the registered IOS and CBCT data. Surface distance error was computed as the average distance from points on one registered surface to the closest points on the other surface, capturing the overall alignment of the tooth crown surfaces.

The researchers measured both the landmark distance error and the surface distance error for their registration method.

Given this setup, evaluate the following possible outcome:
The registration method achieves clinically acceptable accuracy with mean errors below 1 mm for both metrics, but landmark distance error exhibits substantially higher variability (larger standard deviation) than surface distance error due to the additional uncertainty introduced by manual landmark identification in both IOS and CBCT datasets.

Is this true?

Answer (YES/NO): NO